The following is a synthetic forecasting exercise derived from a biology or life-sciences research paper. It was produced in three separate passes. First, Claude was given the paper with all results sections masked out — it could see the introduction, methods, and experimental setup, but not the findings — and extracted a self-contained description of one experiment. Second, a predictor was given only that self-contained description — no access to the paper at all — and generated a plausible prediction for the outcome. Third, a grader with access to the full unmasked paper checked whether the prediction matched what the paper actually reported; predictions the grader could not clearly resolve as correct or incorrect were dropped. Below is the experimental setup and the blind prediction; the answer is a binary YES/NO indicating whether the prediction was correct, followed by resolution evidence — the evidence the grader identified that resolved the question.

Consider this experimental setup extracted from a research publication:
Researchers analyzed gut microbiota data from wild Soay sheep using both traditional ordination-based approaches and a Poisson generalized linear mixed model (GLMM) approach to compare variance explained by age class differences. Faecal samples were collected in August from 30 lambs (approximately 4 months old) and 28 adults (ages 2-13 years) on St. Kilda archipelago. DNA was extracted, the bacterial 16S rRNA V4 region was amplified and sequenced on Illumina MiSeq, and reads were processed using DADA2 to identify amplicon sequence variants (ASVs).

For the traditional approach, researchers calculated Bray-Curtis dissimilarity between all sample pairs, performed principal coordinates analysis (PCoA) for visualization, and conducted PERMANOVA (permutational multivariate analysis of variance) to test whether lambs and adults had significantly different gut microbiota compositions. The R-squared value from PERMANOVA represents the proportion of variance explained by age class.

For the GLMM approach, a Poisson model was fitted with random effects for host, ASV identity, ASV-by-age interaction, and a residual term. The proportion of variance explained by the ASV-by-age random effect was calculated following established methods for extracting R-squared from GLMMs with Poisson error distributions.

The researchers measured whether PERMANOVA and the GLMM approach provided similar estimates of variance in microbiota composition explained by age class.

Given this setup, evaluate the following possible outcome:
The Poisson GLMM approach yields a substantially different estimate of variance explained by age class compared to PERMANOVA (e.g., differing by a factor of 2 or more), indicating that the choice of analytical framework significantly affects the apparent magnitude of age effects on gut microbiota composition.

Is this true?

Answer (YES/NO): NO